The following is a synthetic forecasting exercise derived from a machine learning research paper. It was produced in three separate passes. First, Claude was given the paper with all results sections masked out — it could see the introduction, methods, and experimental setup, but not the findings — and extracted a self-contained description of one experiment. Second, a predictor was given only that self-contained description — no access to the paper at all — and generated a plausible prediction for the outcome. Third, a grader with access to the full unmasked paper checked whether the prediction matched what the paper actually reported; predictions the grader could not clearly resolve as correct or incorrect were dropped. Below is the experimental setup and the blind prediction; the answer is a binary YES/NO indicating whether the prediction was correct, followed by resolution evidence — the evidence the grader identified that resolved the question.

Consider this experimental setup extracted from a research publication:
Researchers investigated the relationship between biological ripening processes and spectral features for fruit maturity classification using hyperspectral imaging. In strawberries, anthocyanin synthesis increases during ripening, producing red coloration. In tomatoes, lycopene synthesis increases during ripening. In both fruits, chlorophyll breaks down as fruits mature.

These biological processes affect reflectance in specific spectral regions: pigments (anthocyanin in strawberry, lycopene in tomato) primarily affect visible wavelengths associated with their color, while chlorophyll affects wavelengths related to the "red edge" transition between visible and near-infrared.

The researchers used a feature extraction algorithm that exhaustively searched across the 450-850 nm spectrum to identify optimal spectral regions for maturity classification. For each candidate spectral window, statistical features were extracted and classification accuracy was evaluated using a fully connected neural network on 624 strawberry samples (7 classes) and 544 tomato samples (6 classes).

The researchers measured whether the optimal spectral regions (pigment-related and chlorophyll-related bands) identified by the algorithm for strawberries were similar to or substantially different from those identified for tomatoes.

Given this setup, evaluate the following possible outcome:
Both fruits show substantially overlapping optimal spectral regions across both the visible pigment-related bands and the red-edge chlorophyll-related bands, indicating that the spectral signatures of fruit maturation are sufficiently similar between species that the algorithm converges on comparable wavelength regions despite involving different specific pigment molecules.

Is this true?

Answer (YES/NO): YES